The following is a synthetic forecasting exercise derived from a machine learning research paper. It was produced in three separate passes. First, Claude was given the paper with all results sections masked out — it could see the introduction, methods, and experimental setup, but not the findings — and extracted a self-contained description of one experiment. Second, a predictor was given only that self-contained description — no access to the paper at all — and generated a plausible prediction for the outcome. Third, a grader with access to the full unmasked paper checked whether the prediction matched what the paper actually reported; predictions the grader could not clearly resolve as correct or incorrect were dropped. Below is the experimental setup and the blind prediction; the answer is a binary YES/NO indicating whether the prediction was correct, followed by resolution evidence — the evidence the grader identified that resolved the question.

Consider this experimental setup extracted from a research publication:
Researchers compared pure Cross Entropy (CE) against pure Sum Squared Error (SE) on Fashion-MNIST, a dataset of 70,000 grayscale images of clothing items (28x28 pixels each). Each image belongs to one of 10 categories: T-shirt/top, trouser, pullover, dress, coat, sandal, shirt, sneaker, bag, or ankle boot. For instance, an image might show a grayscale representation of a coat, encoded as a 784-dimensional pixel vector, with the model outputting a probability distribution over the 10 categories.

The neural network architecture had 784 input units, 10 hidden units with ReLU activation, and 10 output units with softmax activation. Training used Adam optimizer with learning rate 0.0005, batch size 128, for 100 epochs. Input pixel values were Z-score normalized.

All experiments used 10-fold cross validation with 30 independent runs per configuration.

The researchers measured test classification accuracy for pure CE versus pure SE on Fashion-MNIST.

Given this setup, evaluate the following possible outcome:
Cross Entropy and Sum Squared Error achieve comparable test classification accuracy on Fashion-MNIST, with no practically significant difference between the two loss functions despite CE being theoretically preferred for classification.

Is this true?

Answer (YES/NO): YES